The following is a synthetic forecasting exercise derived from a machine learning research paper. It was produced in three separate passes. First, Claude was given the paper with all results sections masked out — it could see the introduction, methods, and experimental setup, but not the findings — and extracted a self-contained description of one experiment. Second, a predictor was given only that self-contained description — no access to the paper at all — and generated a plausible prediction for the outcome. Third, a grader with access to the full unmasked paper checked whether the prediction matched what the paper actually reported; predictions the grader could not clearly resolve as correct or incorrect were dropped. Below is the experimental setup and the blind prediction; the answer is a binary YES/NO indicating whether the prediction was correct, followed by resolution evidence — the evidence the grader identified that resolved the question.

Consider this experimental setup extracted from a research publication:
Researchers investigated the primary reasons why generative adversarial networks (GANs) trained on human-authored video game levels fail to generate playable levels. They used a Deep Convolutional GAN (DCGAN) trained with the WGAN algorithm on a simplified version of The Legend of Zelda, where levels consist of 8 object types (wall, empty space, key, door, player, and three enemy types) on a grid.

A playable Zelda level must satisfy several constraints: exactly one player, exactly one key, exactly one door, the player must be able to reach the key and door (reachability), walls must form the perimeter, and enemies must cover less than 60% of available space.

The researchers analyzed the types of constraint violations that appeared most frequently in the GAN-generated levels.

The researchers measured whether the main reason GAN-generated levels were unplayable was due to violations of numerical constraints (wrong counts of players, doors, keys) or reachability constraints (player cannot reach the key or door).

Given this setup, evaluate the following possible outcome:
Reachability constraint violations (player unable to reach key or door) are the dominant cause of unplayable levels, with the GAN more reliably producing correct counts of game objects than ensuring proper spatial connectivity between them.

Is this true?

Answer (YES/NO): NO